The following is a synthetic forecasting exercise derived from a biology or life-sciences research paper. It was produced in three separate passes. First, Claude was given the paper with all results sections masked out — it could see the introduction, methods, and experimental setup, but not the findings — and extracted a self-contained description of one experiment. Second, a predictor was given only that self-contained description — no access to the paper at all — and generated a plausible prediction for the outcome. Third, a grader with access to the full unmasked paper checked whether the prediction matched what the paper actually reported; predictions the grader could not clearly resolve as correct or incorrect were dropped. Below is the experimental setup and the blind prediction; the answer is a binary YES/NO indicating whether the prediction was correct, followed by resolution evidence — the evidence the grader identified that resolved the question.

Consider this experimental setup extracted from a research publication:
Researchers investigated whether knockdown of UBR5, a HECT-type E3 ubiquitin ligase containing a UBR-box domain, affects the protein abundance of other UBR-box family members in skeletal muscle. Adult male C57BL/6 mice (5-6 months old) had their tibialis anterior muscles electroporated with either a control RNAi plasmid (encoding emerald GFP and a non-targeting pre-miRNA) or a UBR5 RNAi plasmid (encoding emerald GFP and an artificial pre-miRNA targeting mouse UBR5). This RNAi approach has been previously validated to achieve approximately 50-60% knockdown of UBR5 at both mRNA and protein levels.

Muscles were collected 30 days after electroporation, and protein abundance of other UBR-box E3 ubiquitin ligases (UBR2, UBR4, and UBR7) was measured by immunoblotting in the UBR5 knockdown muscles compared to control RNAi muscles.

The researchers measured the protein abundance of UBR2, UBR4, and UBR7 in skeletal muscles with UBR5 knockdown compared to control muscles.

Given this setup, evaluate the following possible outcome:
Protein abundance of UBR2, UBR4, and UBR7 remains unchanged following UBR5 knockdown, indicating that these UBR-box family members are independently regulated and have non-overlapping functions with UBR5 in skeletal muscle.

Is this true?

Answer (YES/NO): NO